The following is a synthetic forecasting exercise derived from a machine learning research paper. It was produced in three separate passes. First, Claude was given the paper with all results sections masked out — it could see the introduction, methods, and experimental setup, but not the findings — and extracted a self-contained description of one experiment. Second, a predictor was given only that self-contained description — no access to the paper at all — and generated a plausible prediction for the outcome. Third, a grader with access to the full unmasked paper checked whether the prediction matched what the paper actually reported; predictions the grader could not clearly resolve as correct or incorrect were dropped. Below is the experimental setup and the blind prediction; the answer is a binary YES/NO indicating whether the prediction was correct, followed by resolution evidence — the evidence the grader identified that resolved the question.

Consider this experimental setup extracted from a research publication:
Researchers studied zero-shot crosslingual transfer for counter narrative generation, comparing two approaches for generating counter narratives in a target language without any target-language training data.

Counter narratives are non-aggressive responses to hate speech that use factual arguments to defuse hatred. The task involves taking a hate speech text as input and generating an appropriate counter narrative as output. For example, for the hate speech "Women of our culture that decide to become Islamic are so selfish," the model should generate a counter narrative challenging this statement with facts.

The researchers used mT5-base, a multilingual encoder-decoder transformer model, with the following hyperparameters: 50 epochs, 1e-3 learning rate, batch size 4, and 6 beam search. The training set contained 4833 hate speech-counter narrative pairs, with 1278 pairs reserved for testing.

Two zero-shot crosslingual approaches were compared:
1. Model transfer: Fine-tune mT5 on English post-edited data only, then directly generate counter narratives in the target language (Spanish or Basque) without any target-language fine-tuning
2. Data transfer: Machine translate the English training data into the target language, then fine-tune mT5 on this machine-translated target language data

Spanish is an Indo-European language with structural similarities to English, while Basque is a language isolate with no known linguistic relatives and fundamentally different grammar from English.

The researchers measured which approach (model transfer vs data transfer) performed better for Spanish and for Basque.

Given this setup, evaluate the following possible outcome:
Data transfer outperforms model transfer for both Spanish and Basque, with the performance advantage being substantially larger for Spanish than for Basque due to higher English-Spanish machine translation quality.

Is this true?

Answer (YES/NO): NO